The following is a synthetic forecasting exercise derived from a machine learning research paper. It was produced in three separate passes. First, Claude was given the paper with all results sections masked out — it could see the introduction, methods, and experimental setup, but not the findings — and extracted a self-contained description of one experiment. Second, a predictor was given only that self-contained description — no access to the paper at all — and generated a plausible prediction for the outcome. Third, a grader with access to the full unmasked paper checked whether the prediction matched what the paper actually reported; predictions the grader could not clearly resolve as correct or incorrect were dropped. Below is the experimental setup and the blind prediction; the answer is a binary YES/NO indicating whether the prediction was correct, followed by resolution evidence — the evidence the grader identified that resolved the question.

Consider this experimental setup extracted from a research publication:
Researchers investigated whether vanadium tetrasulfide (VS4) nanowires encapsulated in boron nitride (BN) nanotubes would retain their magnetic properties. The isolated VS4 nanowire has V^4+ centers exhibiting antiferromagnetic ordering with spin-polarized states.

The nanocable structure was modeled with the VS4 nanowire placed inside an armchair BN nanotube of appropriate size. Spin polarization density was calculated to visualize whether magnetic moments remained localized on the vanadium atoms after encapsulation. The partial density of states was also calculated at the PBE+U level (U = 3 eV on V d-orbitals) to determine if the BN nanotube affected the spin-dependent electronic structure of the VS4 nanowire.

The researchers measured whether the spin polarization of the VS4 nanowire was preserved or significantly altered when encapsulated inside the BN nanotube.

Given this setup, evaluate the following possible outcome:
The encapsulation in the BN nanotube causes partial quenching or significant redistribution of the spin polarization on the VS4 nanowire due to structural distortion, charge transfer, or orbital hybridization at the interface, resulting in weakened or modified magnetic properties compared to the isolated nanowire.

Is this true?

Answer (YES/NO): NO